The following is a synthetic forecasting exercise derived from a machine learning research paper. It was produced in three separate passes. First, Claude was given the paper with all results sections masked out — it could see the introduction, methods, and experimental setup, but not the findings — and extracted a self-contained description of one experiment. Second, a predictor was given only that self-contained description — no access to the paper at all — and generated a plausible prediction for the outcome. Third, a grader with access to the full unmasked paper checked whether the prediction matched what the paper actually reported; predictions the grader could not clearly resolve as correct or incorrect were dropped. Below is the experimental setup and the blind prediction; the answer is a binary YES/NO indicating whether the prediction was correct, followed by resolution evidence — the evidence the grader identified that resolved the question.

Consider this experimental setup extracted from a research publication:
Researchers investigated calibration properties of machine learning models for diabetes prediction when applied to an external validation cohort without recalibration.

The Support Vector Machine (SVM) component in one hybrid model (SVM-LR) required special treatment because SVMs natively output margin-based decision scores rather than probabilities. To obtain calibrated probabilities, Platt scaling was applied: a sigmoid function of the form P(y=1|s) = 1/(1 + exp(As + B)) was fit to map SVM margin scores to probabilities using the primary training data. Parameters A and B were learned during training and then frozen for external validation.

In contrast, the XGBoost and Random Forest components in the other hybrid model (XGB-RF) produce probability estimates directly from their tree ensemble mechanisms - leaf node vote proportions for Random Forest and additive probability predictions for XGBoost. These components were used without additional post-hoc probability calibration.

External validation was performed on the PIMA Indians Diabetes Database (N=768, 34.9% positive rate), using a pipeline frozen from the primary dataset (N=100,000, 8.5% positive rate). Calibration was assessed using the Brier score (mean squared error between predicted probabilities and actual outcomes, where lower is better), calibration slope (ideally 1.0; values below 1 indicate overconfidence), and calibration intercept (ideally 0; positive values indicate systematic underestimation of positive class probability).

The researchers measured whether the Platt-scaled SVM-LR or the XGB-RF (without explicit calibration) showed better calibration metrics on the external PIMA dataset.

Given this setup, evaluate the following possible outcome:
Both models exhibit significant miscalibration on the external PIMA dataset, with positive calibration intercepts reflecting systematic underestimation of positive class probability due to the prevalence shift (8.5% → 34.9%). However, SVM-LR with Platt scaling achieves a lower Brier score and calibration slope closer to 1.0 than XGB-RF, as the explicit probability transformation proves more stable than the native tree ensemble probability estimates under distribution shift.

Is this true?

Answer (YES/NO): NO